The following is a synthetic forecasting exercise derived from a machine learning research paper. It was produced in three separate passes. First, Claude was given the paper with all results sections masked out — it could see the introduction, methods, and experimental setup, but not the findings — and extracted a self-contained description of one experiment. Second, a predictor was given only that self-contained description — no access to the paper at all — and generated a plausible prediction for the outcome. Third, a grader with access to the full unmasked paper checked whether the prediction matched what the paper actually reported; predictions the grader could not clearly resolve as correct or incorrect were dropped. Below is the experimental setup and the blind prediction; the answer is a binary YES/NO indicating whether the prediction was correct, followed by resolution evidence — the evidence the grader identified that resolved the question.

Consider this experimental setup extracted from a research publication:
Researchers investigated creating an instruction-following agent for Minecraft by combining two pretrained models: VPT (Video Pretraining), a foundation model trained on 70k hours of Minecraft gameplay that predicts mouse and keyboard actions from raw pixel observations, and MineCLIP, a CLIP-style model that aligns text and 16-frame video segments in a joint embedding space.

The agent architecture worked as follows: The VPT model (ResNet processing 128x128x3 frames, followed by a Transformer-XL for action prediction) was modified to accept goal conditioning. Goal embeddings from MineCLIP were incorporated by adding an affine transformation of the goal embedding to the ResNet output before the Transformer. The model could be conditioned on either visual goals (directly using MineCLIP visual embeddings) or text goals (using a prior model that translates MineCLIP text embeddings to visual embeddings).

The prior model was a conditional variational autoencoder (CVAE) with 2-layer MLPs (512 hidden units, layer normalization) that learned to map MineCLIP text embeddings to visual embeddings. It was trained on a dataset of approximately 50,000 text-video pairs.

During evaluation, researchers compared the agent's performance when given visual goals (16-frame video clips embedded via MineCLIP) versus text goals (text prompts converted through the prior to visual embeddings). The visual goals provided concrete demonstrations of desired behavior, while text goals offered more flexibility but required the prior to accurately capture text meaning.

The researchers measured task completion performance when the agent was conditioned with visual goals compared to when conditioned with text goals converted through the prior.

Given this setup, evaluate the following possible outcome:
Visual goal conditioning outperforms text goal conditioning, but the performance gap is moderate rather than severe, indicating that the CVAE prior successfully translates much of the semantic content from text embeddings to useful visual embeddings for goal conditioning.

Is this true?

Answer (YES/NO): YES